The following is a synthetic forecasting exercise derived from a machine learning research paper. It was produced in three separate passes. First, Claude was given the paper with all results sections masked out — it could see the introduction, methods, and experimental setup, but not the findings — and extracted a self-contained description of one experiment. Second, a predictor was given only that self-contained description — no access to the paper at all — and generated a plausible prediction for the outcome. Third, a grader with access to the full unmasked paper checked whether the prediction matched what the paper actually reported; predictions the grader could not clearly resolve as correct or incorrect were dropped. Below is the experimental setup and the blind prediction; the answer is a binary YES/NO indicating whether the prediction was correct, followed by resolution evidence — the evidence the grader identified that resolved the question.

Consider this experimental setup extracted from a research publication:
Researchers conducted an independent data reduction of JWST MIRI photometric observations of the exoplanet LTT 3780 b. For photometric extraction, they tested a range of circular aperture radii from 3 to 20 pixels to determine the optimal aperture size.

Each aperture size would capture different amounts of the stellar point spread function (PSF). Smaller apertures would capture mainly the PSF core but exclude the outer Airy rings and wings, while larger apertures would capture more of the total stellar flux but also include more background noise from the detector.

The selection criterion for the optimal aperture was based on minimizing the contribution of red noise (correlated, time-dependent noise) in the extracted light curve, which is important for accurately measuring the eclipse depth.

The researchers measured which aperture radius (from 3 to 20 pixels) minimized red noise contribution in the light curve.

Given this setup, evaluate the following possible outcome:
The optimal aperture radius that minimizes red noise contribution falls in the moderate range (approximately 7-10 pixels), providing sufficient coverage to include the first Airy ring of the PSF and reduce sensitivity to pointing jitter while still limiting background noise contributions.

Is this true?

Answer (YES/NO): NO